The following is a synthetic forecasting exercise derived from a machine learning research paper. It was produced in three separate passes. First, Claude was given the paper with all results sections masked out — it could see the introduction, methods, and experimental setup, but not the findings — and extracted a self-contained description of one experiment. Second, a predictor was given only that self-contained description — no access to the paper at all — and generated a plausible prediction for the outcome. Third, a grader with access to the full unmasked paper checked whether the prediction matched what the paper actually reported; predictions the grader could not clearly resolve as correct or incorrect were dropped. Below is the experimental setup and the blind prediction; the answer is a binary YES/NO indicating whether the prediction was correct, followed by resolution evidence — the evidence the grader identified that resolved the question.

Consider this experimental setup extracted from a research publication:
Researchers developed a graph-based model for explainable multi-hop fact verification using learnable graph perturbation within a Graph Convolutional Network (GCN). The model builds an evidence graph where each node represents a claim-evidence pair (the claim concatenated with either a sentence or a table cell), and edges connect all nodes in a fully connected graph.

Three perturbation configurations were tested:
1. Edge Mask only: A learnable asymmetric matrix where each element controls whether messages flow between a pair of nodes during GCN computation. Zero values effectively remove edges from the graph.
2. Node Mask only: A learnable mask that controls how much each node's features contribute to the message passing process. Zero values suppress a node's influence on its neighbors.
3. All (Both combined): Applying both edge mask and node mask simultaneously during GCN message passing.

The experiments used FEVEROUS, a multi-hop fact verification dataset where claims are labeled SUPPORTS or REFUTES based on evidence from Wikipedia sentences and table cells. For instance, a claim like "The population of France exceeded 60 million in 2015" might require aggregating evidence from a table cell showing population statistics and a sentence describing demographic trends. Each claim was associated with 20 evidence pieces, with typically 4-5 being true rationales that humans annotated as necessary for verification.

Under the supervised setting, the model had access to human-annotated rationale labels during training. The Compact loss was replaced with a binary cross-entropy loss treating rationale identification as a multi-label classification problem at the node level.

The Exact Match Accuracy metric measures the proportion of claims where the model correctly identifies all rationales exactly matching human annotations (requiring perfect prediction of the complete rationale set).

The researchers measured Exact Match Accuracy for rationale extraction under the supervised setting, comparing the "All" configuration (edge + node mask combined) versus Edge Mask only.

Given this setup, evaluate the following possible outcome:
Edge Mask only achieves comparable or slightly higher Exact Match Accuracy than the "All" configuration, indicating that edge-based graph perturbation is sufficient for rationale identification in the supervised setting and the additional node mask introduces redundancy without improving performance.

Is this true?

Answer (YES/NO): NO